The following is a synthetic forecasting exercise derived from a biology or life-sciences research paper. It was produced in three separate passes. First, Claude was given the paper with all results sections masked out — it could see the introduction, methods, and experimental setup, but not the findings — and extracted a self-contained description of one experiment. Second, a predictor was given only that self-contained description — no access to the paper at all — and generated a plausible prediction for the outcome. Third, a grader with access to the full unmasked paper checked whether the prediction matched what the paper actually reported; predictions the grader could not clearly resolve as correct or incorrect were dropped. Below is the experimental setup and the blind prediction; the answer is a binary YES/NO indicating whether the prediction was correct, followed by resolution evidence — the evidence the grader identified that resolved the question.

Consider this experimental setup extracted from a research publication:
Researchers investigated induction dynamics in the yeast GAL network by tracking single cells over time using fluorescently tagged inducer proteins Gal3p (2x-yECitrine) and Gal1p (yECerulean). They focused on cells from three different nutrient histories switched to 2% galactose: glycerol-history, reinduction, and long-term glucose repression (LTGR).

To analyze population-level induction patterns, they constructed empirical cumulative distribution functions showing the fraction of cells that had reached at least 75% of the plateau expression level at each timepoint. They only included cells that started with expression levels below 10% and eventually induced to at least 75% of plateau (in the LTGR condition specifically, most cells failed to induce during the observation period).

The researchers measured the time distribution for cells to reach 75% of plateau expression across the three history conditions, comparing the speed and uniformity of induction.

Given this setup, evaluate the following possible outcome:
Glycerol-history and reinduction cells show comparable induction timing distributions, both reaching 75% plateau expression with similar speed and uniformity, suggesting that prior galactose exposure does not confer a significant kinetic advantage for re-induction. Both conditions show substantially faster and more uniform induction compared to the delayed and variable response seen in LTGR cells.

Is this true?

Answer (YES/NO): YES